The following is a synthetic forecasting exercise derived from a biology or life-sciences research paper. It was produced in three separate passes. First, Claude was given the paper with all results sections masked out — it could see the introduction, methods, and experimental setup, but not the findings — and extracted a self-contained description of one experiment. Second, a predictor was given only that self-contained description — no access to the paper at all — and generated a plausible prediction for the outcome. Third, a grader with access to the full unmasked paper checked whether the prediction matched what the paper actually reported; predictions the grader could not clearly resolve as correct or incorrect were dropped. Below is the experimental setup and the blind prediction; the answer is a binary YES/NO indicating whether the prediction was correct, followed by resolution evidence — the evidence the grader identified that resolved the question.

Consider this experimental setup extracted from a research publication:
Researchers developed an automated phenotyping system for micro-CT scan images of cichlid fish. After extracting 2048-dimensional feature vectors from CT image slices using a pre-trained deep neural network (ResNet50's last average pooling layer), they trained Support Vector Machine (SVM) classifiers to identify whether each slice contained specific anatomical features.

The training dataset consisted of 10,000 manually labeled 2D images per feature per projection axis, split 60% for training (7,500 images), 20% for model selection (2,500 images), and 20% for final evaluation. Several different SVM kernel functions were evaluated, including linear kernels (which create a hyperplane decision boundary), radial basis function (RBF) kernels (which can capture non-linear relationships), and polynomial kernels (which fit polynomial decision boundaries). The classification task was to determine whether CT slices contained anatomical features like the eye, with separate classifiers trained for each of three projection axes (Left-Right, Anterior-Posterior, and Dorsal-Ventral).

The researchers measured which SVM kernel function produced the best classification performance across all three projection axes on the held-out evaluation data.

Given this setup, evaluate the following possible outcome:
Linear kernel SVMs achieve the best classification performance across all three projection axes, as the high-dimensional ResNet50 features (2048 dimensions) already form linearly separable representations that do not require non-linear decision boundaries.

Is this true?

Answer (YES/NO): YES